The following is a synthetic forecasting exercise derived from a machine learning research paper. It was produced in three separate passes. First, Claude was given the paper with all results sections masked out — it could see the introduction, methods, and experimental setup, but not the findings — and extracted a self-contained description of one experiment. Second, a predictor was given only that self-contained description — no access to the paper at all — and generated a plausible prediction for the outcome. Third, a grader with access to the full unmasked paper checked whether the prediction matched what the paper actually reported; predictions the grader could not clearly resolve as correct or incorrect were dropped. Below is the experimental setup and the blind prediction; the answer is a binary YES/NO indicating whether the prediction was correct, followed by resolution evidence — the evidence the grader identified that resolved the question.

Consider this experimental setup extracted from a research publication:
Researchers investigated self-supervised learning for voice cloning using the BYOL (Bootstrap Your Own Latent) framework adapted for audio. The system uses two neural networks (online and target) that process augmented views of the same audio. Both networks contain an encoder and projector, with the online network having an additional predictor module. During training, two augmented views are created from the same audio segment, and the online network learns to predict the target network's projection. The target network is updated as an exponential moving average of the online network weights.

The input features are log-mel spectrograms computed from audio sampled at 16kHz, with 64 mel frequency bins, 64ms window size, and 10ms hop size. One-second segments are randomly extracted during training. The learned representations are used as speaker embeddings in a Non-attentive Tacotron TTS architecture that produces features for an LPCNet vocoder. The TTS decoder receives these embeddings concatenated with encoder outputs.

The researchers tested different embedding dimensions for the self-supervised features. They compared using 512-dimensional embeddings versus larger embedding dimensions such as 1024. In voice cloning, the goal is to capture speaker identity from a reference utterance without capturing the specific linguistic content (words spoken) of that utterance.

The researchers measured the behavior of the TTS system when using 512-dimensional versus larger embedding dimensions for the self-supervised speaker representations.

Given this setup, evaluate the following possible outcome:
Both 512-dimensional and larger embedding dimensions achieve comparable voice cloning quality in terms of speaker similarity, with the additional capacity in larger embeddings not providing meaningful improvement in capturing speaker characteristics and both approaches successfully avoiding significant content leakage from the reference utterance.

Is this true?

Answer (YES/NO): NO